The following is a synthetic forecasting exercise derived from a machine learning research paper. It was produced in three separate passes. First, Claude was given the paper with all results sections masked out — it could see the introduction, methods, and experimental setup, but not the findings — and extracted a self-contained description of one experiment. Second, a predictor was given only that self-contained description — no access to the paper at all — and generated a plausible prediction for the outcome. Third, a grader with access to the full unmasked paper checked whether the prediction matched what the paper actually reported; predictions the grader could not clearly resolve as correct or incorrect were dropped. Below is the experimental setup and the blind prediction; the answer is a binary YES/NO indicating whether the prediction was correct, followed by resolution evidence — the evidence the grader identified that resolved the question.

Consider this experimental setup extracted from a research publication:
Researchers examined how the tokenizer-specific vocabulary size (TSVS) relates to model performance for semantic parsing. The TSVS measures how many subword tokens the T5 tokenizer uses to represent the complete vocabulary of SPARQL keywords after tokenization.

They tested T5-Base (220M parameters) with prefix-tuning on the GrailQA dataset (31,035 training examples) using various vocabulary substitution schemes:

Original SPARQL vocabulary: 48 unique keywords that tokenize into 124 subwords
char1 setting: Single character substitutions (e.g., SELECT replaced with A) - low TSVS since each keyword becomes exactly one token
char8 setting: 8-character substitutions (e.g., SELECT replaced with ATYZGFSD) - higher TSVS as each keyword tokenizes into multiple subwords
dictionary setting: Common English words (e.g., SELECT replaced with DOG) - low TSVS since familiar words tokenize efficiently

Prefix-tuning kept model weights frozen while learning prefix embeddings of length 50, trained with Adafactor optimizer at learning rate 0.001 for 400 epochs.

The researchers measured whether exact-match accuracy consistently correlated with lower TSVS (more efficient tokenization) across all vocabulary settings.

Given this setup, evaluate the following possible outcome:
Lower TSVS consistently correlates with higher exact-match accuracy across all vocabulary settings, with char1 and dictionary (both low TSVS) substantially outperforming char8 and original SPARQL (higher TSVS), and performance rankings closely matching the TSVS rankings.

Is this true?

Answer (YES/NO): NO